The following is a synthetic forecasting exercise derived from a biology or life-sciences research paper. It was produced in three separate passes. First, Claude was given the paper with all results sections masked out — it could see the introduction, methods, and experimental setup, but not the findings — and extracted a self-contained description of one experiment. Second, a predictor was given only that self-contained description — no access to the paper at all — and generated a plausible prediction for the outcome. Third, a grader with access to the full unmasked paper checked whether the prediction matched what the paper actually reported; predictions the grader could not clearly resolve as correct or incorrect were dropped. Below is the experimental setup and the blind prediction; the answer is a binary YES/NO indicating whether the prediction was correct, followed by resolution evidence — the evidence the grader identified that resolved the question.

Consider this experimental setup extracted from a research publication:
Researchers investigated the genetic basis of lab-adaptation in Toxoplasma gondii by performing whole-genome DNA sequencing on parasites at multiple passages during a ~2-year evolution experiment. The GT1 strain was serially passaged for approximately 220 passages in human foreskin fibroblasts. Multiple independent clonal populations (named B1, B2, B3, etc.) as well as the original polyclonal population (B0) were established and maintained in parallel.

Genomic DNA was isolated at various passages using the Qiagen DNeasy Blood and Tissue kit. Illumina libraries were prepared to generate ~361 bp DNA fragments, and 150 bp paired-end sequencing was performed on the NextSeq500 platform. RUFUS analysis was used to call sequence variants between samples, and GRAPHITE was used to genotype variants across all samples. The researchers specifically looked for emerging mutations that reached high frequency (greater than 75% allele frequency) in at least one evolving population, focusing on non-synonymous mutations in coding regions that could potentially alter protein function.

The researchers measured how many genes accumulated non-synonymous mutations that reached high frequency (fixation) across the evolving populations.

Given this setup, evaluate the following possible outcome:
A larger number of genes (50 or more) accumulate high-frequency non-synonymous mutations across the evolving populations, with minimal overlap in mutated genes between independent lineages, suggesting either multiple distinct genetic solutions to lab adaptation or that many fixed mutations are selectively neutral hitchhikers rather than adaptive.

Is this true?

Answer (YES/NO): NO